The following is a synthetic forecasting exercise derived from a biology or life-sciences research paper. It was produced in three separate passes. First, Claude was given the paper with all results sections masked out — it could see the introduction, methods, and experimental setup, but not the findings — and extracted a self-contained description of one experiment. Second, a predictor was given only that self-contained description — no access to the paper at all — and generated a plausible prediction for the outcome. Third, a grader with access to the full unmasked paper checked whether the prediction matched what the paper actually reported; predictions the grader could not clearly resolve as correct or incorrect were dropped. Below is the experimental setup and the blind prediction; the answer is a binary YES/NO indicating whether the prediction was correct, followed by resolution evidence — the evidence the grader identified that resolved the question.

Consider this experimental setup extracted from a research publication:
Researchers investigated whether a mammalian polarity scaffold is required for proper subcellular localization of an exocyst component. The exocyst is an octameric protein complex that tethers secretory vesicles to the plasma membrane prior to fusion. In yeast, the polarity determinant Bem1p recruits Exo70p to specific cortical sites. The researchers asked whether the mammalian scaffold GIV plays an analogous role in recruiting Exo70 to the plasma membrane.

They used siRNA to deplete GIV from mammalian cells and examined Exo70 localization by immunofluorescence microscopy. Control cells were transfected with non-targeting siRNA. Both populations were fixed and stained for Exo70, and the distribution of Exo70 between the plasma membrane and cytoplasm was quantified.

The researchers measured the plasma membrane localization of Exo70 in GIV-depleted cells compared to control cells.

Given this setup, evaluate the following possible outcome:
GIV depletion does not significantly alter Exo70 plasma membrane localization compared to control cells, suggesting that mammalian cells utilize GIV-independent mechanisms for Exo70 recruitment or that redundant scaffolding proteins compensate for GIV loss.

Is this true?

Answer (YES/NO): NO